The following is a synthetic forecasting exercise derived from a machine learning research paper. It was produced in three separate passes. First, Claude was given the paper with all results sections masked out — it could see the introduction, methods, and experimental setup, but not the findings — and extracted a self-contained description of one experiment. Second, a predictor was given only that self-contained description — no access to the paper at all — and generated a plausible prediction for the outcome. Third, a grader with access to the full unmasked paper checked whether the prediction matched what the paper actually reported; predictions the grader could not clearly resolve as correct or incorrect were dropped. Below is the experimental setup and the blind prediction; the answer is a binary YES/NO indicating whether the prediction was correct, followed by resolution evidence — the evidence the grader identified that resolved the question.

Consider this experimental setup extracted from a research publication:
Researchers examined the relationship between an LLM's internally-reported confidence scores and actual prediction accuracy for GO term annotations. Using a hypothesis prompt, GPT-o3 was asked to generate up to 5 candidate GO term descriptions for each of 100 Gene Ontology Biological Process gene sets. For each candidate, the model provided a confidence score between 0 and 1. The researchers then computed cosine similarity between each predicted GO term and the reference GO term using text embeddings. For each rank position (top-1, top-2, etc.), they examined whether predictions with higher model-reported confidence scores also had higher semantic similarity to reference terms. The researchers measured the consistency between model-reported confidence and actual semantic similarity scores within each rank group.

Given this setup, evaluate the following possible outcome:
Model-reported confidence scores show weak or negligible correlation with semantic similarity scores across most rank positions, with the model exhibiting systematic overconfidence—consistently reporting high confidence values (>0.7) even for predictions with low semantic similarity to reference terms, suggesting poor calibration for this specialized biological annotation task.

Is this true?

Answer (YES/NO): NO